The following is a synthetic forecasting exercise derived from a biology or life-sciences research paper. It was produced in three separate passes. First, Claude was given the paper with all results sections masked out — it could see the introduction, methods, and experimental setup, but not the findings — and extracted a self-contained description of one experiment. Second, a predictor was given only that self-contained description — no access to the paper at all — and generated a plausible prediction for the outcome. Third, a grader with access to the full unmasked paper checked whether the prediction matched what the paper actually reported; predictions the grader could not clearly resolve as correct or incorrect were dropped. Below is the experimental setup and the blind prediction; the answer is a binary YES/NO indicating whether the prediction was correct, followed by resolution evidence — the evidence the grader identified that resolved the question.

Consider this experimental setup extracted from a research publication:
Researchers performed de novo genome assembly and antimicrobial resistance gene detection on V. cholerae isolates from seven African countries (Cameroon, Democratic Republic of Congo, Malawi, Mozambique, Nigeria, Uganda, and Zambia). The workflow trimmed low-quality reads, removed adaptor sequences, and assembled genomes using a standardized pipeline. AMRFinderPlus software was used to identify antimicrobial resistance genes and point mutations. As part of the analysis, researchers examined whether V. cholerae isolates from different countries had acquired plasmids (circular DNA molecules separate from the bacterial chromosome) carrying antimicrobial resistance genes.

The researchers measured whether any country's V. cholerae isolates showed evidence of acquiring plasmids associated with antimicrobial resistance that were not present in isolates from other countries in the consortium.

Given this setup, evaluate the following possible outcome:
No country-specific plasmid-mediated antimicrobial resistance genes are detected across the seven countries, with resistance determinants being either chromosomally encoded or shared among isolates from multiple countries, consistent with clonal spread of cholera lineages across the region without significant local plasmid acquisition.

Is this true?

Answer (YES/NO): NO